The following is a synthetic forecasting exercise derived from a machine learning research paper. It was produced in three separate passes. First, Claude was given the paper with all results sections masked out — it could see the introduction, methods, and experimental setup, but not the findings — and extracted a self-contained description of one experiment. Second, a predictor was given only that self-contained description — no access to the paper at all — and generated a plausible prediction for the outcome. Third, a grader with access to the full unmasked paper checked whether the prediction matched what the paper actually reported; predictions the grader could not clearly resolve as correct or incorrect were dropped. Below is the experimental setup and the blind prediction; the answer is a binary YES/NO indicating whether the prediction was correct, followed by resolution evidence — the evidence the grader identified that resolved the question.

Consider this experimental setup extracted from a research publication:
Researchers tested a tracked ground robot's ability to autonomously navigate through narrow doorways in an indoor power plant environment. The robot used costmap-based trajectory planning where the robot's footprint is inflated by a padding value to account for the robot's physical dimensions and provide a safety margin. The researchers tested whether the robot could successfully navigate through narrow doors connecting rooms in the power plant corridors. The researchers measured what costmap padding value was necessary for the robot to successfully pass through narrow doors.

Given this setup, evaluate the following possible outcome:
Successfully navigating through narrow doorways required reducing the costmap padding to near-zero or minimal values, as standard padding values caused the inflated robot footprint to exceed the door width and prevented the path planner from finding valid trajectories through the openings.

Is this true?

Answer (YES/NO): NO